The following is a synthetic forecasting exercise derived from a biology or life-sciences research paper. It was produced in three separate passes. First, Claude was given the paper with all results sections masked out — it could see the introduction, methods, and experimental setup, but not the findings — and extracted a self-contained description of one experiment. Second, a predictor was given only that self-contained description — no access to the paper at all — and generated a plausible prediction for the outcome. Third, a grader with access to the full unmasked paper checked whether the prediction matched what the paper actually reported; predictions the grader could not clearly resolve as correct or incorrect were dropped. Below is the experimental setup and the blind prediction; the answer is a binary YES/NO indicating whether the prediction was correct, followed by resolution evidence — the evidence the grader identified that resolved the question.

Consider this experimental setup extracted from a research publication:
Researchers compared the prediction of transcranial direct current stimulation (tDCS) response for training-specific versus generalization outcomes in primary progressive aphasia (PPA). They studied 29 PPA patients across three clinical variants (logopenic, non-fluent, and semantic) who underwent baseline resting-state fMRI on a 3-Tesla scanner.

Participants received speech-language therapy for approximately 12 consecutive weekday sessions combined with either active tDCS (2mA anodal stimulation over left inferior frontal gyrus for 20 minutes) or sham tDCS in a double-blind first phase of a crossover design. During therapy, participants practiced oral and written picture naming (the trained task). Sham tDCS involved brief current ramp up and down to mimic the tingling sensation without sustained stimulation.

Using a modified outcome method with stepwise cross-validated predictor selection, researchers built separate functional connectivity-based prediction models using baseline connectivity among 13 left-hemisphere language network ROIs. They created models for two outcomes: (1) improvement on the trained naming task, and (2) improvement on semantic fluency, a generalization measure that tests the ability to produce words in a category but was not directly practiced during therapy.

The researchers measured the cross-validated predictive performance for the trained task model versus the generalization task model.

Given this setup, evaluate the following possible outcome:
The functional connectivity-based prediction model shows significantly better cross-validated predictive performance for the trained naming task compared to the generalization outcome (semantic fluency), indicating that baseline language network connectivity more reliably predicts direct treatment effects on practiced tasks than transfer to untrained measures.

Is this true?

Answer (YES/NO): YES